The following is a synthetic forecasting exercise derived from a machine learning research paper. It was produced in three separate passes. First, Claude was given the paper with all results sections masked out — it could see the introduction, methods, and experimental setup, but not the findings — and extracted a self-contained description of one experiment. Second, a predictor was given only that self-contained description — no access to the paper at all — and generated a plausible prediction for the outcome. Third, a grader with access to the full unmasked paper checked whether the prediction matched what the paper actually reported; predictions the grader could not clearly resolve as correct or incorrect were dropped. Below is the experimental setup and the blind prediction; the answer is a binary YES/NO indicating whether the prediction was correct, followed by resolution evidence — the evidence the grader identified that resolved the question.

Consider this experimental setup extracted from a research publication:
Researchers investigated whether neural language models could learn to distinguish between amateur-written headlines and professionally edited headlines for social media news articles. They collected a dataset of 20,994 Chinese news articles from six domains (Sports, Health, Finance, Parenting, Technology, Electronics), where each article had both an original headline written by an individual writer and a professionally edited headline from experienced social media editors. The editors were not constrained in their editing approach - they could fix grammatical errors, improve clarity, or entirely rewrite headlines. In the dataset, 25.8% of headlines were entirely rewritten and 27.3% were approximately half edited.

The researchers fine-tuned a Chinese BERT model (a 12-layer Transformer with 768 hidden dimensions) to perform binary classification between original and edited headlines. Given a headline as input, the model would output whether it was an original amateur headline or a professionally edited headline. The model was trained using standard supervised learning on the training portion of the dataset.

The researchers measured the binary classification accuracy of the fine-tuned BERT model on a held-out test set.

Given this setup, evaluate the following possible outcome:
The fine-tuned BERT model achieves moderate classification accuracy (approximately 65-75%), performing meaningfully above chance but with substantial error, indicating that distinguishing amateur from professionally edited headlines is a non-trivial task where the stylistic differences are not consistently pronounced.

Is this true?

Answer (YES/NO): NO